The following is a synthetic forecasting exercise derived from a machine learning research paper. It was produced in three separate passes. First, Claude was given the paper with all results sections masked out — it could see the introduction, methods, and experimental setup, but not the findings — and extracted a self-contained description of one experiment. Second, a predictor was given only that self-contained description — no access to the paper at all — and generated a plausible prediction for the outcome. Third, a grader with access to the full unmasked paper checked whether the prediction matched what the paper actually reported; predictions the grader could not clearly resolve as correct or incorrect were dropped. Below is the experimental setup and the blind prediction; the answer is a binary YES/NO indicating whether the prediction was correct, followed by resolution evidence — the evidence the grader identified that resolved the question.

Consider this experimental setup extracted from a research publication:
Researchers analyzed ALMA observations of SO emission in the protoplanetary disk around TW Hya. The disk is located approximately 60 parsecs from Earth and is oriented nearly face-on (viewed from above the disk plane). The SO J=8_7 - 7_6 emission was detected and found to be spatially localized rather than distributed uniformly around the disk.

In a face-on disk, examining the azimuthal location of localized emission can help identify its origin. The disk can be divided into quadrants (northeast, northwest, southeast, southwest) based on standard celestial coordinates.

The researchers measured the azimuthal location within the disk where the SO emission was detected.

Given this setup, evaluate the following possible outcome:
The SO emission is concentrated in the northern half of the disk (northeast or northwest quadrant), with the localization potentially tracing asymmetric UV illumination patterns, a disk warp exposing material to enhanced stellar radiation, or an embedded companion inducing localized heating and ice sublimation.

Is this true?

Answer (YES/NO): NO